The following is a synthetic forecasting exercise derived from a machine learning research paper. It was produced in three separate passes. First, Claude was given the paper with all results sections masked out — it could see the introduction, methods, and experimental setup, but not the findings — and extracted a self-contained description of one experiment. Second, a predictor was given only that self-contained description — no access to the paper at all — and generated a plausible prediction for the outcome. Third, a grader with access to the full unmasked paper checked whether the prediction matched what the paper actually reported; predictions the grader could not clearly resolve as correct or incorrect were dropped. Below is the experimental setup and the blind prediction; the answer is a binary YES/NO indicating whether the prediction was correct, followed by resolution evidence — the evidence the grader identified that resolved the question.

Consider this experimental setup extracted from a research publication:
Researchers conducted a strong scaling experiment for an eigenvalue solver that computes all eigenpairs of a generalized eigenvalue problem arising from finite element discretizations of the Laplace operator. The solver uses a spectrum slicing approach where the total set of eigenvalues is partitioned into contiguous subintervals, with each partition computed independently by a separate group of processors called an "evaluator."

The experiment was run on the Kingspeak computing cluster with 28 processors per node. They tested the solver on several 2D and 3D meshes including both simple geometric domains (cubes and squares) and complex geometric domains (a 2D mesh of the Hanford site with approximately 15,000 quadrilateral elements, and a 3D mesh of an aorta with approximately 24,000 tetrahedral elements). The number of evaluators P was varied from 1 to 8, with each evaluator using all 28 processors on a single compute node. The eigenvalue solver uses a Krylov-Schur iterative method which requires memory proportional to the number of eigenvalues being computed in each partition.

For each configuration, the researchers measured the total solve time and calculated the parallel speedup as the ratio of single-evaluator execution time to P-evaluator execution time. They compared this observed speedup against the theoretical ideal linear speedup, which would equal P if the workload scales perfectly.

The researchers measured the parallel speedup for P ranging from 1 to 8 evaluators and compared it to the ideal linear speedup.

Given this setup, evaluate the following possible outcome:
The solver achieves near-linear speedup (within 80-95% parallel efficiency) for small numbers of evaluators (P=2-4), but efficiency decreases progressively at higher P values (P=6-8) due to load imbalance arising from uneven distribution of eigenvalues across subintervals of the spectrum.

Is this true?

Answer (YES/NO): NO